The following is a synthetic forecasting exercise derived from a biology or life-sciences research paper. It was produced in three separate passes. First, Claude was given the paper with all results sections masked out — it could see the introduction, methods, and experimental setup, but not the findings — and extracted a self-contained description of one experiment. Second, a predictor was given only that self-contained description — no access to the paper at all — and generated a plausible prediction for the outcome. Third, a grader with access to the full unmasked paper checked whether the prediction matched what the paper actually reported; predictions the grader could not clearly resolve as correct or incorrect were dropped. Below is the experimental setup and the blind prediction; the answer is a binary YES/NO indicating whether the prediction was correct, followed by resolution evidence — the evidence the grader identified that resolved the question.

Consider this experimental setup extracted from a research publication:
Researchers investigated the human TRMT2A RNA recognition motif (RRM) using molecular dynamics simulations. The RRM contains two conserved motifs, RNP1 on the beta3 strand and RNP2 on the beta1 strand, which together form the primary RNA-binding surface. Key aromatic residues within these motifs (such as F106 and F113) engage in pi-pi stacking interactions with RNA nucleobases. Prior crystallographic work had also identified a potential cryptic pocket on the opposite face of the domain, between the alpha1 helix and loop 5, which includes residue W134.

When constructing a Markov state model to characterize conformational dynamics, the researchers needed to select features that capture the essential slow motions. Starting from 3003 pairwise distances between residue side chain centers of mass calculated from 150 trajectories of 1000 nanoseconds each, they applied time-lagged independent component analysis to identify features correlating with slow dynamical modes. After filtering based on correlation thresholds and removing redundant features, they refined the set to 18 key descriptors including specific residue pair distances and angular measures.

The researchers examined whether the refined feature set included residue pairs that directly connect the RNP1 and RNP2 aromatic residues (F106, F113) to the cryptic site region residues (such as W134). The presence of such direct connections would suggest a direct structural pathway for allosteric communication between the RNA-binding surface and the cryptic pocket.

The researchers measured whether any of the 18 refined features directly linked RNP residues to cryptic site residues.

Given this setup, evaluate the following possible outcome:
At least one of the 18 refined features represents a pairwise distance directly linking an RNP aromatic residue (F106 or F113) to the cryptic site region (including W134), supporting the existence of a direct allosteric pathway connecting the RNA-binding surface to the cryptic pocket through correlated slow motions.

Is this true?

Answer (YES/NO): NO